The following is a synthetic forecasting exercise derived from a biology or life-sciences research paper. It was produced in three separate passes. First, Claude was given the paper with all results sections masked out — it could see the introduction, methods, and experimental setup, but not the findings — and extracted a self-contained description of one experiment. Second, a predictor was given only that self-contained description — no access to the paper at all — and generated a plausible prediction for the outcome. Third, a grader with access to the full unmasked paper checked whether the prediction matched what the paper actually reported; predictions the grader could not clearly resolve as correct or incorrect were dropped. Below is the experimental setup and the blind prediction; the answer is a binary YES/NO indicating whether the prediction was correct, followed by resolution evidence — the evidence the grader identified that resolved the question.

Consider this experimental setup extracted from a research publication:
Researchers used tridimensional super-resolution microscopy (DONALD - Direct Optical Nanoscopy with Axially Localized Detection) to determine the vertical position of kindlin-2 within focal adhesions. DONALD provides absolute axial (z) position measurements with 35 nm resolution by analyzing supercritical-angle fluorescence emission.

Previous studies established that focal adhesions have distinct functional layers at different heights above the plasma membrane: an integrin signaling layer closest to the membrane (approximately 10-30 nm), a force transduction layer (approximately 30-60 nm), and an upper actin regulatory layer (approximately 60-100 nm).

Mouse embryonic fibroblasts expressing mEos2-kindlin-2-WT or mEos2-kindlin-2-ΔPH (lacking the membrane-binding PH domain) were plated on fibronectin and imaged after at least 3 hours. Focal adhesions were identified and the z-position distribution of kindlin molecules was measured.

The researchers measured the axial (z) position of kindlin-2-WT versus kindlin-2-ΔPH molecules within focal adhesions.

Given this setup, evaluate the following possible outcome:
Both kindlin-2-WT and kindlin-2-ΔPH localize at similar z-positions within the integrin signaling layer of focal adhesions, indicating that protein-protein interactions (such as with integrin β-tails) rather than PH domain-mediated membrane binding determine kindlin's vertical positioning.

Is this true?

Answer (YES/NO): NO